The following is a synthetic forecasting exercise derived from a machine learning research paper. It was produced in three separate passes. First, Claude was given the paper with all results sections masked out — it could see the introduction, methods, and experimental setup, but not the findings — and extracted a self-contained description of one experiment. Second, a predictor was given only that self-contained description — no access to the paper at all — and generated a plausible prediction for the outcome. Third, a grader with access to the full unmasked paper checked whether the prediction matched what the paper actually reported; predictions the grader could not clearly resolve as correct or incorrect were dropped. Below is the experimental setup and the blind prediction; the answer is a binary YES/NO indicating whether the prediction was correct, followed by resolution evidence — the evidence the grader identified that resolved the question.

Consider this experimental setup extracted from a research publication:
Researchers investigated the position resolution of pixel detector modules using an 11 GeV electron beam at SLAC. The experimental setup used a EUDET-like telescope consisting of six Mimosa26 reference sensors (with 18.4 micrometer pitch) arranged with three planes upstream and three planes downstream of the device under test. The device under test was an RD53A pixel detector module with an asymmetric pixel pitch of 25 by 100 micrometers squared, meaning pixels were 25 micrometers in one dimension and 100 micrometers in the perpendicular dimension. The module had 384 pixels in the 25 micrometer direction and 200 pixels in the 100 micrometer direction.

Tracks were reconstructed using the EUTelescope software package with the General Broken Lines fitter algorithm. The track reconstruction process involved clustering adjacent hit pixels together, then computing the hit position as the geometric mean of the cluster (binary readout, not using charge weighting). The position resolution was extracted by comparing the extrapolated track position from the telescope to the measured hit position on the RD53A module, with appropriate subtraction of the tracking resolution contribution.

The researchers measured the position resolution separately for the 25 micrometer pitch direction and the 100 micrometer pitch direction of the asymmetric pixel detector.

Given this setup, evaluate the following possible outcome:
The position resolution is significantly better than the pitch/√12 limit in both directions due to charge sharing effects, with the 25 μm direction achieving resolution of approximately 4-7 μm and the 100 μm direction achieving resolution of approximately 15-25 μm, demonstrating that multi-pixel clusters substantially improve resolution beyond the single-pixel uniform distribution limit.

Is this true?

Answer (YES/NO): NO